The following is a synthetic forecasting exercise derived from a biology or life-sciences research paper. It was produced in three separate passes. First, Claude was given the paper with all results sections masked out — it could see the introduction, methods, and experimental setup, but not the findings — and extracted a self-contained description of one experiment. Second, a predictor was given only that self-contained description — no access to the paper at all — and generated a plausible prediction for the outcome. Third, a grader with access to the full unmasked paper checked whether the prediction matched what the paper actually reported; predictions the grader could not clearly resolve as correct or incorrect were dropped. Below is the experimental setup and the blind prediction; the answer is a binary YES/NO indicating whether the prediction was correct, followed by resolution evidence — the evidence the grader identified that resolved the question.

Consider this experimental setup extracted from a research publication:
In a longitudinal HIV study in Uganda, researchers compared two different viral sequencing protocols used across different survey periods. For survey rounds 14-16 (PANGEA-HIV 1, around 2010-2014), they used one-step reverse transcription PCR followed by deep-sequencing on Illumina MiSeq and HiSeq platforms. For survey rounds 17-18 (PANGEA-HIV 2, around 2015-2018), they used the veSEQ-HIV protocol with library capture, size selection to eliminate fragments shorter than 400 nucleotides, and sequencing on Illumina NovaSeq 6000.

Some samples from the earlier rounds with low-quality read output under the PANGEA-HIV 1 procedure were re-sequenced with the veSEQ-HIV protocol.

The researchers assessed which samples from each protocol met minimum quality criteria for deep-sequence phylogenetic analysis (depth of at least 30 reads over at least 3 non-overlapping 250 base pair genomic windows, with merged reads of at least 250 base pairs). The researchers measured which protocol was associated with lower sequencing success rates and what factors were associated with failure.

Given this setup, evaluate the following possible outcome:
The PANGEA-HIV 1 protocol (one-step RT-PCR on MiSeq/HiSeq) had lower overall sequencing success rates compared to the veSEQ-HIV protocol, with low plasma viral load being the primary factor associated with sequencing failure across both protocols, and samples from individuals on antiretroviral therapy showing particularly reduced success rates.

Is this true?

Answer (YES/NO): NO